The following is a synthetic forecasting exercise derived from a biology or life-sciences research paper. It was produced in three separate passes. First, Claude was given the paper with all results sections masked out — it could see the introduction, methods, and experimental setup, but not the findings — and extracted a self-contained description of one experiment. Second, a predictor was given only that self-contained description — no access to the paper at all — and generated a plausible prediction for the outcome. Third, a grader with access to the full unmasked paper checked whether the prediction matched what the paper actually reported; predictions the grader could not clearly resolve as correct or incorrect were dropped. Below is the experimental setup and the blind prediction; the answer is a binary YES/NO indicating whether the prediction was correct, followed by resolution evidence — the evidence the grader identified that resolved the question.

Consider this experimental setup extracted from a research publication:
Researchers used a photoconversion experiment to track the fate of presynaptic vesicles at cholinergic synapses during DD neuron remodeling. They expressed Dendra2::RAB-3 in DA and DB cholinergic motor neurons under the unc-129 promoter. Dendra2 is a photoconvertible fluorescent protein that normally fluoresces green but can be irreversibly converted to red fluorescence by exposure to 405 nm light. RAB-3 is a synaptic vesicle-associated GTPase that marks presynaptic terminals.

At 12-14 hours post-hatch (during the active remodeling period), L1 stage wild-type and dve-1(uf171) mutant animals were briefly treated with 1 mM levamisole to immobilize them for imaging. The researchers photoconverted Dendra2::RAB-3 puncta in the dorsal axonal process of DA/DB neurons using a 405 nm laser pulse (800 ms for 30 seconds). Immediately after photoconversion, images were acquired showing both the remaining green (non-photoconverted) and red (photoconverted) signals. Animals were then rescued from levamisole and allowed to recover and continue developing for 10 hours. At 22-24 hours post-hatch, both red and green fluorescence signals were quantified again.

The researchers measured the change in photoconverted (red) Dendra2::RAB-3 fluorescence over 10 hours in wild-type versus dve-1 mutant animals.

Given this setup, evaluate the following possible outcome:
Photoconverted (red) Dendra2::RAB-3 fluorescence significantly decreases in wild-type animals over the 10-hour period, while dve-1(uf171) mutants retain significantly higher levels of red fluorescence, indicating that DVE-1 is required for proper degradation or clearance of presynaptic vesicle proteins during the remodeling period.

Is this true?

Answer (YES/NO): YES